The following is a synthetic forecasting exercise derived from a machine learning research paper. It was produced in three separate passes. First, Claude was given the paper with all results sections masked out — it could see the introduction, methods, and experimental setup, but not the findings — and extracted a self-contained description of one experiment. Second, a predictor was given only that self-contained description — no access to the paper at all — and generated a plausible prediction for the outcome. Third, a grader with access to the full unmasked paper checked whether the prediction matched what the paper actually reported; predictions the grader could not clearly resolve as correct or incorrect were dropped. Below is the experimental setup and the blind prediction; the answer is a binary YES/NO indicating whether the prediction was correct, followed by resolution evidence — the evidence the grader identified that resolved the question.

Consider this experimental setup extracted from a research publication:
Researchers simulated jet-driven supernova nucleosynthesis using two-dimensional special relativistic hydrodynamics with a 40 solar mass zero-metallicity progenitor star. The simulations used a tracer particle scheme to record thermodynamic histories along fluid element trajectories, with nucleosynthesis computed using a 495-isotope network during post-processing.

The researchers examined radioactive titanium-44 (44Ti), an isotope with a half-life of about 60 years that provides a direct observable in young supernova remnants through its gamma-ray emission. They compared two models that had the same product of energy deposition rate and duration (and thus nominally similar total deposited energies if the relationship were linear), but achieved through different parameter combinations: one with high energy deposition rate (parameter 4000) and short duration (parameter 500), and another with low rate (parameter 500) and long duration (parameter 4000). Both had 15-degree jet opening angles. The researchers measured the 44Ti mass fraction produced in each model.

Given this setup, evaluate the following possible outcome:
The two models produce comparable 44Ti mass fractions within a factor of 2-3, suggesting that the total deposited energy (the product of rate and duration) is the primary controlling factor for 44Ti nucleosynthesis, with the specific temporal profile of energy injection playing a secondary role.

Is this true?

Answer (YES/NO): NO